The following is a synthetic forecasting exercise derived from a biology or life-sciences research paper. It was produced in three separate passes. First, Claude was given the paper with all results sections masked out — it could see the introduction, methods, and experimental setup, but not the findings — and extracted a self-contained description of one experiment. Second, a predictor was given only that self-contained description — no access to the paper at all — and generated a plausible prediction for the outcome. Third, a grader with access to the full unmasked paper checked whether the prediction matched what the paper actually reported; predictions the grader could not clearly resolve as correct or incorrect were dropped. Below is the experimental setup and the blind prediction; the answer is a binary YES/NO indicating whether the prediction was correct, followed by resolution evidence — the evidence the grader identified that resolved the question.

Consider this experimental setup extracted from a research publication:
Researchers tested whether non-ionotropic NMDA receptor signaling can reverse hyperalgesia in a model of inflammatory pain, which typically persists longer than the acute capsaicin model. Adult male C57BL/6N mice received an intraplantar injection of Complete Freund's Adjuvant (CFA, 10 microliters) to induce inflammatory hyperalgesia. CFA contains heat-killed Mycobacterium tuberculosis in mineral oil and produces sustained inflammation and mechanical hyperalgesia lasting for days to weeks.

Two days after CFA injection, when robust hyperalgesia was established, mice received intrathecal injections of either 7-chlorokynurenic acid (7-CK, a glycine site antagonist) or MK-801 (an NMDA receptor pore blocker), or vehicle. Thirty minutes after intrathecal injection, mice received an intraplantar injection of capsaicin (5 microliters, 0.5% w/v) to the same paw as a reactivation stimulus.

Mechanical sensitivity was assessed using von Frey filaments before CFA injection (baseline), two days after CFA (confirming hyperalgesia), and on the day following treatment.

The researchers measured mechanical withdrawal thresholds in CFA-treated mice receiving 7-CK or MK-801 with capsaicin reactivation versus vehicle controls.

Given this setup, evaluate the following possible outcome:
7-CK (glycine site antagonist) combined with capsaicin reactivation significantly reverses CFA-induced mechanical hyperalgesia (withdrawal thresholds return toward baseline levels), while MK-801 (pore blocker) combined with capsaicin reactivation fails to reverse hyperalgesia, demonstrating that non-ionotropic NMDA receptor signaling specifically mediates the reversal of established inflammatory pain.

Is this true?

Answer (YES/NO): NO